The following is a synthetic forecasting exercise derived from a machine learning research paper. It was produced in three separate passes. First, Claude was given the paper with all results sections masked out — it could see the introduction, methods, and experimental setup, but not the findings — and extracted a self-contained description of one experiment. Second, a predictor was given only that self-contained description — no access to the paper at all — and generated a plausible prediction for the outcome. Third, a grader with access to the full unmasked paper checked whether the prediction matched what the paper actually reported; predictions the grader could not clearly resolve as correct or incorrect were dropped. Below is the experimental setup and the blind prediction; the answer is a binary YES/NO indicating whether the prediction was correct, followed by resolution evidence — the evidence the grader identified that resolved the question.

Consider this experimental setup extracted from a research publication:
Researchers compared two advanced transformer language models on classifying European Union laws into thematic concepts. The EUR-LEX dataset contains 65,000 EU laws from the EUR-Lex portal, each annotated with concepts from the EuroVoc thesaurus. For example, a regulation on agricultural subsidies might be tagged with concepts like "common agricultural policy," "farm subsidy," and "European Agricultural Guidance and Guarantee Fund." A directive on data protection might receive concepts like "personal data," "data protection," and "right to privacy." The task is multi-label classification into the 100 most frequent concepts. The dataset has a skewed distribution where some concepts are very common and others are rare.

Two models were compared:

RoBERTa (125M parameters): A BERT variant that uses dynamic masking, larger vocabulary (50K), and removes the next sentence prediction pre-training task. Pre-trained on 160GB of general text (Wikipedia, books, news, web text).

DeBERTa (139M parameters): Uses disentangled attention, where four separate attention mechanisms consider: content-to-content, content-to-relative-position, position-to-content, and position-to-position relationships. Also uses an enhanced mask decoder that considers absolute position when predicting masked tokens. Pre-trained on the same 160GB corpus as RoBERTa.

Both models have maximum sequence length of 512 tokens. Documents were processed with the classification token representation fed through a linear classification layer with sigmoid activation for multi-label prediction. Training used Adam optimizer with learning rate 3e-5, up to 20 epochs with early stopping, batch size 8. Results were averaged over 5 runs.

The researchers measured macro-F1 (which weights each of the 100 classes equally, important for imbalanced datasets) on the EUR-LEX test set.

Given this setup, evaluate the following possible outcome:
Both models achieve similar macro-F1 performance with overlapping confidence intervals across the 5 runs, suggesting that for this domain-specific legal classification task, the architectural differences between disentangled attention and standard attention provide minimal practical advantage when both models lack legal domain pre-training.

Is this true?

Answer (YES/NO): YES